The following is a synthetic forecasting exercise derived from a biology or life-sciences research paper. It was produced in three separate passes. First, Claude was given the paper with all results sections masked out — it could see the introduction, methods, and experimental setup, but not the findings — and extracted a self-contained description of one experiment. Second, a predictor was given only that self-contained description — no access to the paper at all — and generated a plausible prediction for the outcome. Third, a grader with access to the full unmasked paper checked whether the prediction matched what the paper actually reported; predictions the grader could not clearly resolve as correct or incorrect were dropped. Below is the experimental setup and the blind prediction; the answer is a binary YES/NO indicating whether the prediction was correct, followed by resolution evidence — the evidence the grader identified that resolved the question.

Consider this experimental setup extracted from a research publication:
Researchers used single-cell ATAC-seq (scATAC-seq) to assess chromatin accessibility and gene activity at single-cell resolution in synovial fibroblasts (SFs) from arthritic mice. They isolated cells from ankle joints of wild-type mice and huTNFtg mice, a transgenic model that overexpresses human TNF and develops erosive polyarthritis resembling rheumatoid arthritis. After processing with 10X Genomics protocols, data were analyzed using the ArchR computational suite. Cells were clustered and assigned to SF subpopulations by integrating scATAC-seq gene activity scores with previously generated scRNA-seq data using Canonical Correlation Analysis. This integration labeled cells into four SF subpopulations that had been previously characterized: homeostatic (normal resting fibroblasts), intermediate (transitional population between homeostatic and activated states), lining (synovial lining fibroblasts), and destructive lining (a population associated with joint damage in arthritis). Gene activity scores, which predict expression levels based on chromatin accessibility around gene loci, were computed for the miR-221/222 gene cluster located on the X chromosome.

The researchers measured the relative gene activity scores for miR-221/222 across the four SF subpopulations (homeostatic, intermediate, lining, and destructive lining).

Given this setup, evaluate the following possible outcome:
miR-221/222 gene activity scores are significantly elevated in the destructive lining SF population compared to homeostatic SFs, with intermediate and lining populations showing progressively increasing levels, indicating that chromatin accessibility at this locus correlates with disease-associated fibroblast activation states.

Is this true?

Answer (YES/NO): NO